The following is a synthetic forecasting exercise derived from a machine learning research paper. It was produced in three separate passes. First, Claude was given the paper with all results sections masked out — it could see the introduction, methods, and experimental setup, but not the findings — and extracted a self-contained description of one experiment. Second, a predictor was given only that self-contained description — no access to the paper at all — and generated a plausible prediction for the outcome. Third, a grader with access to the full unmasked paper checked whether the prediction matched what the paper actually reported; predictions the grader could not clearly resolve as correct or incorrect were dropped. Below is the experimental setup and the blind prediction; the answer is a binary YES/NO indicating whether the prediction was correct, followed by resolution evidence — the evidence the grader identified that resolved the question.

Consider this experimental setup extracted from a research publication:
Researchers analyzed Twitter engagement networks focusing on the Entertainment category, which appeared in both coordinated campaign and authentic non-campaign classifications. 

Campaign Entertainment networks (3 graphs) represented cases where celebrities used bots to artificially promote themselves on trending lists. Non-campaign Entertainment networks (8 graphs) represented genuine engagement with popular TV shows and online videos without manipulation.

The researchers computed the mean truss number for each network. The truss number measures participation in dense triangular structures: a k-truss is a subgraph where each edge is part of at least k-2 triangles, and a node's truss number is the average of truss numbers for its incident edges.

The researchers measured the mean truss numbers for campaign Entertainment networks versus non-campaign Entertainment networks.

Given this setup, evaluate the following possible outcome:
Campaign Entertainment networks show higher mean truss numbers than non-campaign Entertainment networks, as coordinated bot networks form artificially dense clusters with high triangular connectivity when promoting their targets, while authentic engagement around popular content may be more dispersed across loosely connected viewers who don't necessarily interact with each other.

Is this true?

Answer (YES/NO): YES